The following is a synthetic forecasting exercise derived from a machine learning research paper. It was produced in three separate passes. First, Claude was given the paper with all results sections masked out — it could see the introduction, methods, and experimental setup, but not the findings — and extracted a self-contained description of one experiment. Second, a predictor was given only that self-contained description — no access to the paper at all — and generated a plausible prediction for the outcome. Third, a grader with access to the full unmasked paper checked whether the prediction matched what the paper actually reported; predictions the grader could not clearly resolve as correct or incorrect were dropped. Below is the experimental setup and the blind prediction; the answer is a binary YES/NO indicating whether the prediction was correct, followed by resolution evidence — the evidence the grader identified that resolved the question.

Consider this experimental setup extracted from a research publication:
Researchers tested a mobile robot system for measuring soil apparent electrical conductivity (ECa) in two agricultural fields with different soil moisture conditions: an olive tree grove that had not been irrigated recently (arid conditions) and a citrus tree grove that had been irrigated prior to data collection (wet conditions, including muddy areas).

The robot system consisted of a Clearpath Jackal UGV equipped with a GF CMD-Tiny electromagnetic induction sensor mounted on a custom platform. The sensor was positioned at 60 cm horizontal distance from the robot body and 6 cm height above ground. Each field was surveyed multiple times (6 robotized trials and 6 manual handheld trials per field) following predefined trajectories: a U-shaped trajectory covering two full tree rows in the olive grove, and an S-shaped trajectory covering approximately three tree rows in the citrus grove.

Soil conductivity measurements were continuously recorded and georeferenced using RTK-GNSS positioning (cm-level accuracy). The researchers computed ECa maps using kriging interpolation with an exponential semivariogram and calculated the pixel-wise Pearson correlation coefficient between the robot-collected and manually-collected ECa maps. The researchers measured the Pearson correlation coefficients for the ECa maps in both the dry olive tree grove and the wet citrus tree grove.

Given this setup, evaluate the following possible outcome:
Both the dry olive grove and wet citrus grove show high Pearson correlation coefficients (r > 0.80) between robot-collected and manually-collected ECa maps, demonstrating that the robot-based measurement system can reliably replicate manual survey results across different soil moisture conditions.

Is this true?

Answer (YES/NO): YES